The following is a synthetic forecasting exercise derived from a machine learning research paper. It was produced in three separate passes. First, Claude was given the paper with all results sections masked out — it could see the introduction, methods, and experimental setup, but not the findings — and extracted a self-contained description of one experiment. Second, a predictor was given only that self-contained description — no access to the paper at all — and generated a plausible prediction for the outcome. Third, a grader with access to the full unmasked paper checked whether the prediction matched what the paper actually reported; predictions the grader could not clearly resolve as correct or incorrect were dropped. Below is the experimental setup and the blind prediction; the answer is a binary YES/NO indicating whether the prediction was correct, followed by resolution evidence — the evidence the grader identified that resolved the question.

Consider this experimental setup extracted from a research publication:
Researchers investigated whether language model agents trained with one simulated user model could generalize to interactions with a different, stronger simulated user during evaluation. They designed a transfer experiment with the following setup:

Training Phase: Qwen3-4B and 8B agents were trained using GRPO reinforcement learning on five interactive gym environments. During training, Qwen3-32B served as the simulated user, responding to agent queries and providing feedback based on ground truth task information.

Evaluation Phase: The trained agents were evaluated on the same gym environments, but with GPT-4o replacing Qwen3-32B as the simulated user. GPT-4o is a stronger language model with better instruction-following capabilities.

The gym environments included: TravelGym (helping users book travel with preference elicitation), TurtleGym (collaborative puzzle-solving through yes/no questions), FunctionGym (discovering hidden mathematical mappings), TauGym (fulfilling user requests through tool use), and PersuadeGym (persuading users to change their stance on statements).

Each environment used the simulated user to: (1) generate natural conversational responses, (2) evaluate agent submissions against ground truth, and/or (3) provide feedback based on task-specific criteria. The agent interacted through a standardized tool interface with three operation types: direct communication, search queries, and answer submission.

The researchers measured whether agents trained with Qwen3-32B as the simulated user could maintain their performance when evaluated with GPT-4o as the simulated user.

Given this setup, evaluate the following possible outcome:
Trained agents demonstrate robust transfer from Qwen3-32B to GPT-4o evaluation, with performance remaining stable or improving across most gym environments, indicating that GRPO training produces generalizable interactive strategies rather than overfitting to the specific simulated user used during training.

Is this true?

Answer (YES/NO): YES